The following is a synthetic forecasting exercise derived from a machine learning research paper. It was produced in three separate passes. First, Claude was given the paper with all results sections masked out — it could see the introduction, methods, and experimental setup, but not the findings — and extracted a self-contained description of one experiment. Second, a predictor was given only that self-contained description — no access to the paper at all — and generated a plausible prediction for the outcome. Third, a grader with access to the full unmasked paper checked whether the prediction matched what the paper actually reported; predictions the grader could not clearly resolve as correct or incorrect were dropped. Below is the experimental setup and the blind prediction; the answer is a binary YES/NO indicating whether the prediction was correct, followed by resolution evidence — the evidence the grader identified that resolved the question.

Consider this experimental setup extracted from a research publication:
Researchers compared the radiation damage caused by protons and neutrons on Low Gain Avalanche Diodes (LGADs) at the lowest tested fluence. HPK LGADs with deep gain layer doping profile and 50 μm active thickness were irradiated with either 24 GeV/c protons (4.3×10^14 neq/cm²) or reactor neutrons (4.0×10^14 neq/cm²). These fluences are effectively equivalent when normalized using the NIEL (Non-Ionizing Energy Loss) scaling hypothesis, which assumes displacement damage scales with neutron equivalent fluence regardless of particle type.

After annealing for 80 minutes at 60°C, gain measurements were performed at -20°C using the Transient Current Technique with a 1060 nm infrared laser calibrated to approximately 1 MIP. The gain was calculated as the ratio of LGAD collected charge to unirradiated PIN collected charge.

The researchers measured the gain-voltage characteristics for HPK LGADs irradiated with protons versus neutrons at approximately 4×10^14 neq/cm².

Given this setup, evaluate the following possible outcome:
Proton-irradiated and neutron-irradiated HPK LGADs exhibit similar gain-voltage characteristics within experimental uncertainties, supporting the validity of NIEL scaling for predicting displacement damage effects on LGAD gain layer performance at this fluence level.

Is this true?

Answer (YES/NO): NO